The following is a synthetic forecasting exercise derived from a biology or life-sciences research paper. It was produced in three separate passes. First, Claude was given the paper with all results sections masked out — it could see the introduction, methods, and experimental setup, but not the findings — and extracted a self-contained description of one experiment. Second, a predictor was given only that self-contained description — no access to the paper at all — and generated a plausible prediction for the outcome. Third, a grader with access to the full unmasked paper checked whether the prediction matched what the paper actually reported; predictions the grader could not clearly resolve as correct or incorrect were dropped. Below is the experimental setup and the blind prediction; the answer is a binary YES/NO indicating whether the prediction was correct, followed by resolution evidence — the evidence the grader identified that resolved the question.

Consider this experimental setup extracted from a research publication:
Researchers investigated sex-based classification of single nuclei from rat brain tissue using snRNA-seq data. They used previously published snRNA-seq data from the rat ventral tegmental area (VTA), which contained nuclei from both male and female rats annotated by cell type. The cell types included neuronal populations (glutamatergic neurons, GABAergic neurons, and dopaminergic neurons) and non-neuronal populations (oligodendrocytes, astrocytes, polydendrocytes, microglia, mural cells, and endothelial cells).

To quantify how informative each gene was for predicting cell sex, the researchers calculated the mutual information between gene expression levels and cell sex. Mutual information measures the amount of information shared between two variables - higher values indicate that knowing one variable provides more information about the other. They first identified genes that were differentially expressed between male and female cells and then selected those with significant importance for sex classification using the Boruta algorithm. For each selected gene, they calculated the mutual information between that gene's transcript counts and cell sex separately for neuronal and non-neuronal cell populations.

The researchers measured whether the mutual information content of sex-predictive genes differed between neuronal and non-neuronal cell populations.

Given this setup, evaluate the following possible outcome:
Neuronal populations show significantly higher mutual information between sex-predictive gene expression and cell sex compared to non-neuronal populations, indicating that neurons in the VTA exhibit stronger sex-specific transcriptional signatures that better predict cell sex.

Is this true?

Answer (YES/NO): YES